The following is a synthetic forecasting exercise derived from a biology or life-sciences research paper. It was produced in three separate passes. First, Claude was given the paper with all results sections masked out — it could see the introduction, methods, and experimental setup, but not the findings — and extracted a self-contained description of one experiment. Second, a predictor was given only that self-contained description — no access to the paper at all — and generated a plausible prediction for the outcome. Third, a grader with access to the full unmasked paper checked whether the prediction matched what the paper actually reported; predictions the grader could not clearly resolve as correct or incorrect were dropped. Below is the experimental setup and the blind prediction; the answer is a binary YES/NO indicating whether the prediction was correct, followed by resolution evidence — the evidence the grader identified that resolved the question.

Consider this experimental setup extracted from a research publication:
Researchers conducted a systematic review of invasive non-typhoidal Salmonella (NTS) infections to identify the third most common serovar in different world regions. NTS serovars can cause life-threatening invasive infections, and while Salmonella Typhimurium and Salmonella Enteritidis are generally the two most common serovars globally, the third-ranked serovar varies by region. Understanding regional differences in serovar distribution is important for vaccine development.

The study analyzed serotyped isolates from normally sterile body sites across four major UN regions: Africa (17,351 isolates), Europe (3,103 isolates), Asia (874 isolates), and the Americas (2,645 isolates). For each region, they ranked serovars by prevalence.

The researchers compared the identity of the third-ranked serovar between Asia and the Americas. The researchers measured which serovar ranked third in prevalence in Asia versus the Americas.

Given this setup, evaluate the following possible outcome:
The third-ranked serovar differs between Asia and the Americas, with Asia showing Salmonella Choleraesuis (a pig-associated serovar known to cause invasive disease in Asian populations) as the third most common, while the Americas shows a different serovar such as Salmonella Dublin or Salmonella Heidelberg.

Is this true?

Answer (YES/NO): YES